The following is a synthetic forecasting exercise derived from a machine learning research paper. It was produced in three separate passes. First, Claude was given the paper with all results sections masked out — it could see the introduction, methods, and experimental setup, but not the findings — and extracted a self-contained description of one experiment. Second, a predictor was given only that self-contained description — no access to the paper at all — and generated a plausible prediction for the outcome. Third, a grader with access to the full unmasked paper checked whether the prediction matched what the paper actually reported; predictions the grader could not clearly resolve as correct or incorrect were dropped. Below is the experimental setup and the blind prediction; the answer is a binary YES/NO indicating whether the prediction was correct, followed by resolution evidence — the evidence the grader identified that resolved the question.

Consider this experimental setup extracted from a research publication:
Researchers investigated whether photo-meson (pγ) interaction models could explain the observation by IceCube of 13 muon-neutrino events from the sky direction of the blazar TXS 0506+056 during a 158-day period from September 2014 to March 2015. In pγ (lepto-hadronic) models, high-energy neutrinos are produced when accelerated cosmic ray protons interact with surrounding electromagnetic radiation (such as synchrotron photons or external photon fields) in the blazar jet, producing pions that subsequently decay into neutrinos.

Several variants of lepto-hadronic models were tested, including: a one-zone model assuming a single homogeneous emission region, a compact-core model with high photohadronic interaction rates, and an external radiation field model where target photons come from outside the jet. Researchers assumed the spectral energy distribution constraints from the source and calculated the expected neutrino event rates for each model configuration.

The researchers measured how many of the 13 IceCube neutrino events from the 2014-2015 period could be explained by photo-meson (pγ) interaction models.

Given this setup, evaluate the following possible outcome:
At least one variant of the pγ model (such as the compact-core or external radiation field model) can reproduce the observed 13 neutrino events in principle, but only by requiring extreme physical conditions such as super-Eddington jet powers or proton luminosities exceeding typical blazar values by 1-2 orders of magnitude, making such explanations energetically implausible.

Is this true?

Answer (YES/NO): NO